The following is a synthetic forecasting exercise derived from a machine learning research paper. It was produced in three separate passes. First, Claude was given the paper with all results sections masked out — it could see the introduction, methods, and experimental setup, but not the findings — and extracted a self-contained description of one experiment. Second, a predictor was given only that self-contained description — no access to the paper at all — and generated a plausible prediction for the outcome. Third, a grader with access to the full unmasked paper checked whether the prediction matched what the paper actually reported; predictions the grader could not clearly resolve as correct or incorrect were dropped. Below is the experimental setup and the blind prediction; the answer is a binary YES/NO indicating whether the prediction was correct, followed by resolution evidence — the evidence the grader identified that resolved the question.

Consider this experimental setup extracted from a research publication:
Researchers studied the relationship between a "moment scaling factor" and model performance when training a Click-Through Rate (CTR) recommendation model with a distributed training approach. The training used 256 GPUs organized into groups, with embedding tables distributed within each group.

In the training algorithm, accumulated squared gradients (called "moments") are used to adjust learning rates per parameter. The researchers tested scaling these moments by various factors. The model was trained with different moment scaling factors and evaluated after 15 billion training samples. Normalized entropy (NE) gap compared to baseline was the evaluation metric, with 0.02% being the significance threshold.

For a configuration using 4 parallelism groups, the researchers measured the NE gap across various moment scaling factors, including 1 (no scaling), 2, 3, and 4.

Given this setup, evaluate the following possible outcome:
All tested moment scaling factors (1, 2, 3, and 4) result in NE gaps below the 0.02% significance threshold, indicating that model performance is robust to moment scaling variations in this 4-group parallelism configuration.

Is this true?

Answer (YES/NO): NO